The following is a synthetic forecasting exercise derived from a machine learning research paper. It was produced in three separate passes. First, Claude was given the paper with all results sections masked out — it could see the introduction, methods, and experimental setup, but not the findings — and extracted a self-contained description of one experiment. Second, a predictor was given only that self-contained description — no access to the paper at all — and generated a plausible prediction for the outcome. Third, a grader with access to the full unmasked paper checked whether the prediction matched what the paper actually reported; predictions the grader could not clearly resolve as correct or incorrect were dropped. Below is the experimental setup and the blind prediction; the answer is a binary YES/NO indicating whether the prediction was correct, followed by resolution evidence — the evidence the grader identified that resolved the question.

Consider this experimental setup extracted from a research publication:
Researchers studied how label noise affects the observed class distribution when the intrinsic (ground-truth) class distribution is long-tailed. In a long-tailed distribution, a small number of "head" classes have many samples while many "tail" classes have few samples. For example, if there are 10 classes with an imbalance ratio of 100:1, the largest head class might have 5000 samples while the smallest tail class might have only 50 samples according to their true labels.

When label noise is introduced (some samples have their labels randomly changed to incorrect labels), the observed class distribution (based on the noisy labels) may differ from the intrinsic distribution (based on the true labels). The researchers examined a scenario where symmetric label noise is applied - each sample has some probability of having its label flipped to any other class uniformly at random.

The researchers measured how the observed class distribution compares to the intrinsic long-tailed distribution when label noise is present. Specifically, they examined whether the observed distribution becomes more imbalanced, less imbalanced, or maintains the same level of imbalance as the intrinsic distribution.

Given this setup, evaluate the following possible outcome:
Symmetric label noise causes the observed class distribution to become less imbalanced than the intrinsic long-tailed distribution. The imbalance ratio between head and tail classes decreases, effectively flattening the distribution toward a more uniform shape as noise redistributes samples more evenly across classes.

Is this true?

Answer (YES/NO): YES